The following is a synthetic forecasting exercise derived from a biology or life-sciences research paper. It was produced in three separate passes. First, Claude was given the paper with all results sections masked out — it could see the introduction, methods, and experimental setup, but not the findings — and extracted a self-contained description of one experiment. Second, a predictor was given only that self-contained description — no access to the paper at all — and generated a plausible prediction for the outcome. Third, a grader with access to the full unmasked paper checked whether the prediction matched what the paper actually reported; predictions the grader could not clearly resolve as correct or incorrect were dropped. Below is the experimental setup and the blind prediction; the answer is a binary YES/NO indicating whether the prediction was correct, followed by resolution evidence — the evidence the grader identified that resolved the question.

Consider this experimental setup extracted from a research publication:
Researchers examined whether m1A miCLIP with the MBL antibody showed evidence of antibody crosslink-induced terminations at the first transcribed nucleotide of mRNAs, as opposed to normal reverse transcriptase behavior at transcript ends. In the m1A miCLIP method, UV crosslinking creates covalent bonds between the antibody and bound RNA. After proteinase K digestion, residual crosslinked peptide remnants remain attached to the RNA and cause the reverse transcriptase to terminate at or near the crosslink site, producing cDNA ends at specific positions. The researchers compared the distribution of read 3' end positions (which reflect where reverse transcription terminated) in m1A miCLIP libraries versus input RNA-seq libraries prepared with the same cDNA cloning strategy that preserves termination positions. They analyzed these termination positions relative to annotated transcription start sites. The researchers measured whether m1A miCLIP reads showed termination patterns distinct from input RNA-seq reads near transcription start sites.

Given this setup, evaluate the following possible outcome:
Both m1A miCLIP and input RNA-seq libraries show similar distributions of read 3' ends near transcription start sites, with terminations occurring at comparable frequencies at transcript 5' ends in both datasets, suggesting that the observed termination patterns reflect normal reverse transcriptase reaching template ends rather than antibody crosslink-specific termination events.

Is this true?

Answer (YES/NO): NO